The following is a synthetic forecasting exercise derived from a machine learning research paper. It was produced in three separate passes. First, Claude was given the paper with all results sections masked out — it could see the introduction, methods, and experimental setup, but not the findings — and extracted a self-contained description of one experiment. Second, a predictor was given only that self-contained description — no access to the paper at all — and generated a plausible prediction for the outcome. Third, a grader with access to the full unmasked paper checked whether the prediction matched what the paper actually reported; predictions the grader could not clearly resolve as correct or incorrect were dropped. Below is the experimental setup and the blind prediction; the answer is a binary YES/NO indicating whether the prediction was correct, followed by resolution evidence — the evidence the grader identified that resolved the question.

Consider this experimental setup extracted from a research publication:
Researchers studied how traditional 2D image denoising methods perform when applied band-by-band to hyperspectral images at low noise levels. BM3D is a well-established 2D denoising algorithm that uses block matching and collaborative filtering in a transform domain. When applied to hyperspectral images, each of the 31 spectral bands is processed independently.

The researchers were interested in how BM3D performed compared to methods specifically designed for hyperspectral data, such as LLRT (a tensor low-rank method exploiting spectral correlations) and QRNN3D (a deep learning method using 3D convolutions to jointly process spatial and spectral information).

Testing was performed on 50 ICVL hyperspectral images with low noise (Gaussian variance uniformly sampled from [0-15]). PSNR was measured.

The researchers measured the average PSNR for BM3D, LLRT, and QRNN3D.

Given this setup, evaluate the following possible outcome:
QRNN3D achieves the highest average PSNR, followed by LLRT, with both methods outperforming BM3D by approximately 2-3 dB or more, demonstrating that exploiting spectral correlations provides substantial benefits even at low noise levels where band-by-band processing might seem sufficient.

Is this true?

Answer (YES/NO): NO